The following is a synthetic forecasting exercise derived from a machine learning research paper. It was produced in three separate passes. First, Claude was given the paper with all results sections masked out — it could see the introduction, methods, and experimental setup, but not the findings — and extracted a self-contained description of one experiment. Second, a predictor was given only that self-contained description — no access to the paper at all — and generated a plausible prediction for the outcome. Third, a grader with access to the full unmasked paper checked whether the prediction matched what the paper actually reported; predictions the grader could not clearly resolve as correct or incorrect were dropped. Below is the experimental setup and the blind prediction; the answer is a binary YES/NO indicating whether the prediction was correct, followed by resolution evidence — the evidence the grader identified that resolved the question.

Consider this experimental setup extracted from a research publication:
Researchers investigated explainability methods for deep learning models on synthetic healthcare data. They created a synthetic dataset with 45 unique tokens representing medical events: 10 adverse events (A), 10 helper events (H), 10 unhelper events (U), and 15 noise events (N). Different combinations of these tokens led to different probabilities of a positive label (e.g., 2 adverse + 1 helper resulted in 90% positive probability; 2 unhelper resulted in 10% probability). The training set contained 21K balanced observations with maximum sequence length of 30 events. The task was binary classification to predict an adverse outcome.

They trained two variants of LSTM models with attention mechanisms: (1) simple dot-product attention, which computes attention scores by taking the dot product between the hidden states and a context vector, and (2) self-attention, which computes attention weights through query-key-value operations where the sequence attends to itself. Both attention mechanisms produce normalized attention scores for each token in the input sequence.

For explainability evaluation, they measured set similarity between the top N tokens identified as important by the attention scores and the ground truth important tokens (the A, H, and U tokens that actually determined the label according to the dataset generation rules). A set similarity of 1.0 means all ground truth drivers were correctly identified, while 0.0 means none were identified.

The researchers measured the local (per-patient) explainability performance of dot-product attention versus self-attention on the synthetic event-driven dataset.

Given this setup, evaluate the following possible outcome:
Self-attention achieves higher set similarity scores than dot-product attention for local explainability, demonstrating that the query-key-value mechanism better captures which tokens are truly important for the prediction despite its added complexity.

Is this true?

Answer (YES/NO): YES